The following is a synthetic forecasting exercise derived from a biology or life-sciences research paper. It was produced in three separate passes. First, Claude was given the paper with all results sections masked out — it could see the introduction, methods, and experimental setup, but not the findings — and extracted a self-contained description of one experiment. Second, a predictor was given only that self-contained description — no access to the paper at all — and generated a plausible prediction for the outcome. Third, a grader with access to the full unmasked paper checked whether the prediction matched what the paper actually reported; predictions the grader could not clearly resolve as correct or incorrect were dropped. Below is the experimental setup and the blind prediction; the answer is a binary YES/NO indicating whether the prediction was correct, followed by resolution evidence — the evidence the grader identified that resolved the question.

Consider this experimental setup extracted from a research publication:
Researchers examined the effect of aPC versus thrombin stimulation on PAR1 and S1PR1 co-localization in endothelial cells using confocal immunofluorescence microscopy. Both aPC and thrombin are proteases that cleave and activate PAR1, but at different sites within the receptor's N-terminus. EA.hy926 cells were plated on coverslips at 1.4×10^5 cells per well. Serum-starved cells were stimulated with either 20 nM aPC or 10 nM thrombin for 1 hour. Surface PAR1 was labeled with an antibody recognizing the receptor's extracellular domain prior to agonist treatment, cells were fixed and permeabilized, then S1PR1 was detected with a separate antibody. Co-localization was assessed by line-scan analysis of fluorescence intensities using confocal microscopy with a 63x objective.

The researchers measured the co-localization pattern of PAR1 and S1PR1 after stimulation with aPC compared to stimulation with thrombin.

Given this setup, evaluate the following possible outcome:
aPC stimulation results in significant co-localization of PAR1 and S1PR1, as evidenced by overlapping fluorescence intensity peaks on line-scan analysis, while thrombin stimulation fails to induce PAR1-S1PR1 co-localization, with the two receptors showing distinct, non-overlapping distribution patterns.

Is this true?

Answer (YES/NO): YES